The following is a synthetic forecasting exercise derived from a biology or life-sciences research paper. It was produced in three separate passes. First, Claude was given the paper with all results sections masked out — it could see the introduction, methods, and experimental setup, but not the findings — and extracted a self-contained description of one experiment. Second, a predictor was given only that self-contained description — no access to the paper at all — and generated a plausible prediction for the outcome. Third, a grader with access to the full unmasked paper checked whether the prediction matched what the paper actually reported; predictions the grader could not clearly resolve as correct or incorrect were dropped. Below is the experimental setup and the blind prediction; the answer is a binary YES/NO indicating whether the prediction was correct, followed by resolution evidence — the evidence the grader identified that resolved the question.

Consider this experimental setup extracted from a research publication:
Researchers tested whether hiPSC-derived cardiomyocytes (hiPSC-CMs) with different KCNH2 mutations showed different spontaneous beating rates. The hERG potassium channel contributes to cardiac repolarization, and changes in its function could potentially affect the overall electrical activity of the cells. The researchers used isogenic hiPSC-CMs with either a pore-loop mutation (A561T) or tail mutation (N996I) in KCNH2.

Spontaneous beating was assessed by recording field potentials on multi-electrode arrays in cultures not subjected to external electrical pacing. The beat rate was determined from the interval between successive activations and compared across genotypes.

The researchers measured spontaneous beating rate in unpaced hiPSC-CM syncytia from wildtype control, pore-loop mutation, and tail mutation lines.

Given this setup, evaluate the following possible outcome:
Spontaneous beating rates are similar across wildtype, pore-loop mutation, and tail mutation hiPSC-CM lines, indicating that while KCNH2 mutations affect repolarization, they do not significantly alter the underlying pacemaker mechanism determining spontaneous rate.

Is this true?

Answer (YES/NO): NO